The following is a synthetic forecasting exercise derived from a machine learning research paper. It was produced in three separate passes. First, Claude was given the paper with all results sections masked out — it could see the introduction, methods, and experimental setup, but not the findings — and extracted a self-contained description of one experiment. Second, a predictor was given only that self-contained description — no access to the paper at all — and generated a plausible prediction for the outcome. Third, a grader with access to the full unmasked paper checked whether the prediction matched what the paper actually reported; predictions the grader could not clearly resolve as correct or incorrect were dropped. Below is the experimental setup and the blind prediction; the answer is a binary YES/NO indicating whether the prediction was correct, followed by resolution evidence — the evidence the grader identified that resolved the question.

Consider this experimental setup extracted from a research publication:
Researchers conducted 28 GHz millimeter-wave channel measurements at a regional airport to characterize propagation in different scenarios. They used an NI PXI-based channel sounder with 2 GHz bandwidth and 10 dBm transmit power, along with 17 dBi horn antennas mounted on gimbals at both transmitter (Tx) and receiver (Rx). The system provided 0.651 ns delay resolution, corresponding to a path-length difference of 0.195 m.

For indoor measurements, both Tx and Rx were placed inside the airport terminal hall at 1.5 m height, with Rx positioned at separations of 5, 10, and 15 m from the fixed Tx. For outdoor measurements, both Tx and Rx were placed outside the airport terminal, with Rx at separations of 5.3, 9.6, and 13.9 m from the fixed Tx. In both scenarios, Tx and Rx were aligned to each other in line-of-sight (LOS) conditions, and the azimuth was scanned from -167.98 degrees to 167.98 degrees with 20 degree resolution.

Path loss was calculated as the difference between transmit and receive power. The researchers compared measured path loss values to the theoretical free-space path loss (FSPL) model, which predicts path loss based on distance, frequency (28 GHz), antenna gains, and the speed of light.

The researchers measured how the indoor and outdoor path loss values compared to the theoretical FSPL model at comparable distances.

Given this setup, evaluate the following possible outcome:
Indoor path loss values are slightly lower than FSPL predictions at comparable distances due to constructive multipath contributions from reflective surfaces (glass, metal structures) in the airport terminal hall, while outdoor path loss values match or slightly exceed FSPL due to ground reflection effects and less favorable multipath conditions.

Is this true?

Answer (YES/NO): NO